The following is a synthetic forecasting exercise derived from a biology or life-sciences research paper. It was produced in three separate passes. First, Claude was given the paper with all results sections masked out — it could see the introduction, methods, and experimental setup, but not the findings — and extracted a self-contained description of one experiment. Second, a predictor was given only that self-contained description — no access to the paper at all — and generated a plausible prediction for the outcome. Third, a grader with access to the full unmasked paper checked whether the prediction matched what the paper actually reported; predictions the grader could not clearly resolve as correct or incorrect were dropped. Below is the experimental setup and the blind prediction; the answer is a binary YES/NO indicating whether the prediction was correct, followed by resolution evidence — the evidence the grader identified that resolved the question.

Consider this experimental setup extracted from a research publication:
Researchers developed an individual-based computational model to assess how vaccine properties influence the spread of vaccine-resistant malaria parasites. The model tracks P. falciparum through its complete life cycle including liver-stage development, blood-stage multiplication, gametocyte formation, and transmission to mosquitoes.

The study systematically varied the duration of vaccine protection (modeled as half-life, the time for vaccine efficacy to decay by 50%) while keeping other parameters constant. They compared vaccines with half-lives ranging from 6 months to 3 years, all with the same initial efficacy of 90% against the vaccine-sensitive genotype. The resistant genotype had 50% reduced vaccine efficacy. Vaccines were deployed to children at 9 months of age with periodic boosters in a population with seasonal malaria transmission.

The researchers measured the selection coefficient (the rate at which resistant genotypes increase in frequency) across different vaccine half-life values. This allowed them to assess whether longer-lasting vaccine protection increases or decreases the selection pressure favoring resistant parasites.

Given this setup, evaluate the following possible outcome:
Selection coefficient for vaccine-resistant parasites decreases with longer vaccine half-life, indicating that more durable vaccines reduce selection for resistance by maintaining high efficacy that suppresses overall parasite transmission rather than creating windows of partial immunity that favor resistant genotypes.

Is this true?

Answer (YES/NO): NO